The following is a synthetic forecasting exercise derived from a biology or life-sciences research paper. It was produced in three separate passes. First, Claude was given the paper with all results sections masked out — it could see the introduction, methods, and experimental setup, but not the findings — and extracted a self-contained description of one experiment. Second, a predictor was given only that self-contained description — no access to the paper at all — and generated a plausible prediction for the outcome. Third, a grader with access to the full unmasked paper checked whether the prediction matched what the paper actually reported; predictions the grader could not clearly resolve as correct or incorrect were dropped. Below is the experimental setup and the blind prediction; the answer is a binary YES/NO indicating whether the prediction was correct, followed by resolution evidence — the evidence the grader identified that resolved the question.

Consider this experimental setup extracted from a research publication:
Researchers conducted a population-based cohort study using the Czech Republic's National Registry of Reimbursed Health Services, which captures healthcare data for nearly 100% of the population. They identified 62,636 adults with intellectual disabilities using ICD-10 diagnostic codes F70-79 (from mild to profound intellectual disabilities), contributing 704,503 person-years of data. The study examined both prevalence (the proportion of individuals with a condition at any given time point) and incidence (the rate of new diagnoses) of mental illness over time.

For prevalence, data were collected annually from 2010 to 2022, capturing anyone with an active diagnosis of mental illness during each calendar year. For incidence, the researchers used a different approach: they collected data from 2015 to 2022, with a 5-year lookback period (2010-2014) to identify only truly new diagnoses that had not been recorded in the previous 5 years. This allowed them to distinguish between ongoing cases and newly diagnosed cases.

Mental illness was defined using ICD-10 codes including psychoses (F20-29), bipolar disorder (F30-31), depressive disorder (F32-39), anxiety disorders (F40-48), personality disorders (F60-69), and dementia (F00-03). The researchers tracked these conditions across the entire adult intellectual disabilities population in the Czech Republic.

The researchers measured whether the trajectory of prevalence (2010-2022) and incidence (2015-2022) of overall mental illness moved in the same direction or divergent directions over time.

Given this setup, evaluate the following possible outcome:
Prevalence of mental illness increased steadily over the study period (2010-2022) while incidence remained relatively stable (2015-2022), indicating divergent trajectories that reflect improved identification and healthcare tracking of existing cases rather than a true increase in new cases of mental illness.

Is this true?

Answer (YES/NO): NO